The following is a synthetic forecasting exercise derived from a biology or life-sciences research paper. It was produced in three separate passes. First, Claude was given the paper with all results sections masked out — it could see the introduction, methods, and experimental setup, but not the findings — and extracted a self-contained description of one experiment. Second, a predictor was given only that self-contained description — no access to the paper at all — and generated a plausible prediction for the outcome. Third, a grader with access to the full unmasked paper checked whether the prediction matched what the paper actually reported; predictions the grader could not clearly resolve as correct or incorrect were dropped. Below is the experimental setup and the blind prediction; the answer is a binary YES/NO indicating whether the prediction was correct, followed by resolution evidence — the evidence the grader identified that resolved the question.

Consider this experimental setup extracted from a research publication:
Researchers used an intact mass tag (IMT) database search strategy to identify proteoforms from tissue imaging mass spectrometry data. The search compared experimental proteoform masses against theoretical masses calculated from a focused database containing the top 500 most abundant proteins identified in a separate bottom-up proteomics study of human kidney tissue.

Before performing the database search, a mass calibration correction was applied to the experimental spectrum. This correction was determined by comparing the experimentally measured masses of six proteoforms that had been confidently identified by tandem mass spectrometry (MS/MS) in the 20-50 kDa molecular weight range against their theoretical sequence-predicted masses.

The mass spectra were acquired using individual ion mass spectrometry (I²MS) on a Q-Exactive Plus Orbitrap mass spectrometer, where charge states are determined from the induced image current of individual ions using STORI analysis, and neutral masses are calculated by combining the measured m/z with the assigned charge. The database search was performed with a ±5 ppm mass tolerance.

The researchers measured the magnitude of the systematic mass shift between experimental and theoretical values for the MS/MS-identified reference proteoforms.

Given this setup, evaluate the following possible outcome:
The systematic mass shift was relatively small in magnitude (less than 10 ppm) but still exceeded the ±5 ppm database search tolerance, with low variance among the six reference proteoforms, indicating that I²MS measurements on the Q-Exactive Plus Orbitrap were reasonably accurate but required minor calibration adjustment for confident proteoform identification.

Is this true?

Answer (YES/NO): NO